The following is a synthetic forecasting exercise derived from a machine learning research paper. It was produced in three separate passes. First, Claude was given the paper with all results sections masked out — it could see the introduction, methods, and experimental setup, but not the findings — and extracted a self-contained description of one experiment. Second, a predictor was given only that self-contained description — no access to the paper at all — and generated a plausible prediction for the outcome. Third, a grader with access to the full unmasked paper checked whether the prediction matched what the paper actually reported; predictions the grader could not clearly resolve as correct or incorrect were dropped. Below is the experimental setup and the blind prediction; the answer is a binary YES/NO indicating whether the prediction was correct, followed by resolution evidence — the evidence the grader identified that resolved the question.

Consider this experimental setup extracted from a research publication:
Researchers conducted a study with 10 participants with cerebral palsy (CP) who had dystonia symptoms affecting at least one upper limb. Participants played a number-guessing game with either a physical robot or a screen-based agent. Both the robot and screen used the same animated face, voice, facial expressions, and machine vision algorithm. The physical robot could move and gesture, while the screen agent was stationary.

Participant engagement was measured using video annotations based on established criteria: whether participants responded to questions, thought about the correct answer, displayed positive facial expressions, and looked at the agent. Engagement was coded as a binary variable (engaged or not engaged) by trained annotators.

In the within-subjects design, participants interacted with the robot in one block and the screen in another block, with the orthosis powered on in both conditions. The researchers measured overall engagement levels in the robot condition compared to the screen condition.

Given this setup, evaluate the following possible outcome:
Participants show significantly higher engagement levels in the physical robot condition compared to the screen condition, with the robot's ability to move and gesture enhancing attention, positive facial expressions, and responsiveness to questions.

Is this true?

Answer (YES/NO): NO